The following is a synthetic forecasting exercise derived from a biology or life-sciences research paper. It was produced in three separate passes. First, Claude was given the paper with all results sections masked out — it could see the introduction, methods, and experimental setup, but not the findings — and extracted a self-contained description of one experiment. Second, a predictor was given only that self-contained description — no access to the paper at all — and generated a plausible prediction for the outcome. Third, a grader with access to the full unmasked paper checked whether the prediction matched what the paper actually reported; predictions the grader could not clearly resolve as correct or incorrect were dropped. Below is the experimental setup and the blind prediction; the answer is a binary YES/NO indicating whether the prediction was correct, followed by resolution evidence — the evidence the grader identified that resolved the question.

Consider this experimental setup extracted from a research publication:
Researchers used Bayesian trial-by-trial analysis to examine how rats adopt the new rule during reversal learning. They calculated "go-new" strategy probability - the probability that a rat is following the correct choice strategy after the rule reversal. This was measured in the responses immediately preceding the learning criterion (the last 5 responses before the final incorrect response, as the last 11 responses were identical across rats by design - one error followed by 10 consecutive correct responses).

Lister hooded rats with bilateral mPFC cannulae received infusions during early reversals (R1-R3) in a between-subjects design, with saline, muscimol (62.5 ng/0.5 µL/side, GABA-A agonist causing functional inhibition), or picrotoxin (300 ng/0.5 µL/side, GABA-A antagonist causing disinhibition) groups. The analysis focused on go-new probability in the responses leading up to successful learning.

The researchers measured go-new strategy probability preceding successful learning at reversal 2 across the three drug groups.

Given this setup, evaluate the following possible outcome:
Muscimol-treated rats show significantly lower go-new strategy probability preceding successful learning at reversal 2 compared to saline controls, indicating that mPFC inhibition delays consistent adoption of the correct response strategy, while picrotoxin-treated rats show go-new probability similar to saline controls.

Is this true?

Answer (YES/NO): NO